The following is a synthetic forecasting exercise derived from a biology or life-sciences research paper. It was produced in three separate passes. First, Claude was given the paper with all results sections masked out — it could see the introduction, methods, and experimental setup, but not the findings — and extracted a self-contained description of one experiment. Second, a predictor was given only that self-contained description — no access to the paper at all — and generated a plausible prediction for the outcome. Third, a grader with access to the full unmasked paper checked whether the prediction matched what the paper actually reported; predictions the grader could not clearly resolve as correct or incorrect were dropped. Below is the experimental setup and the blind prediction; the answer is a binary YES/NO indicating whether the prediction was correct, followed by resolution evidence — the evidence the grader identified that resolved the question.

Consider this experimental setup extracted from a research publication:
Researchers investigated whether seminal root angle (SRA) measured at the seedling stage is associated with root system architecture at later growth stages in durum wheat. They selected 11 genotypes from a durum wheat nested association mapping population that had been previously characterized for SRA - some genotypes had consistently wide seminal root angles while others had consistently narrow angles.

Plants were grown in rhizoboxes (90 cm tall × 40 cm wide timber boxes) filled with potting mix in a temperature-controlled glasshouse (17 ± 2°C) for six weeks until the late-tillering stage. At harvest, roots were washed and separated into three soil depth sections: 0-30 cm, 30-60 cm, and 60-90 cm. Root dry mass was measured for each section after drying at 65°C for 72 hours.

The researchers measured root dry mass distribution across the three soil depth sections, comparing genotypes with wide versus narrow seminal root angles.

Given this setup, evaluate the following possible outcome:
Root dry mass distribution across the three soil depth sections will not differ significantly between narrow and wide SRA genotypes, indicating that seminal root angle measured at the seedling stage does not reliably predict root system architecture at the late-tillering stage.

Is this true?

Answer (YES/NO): NO